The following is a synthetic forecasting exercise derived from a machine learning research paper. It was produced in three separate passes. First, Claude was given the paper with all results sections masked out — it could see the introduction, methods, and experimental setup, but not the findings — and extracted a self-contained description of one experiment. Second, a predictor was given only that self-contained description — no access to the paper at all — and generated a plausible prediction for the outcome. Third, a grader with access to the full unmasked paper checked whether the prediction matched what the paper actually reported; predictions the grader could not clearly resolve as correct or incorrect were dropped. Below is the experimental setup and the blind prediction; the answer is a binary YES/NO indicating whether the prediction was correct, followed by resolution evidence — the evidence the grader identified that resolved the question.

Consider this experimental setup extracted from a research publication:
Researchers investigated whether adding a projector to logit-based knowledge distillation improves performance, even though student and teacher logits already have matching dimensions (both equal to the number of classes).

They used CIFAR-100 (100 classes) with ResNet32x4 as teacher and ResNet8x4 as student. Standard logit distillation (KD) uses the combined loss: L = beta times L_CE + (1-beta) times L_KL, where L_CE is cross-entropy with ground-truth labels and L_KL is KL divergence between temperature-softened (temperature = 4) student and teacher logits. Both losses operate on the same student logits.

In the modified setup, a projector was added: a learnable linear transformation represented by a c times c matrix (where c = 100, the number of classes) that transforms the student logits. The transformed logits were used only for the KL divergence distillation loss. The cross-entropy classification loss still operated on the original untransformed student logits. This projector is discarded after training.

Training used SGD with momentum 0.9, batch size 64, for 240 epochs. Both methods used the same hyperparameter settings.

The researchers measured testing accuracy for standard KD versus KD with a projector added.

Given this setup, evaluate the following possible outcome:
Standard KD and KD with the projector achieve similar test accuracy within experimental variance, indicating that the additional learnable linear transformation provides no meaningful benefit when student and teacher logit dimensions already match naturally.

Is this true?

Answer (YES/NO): NO